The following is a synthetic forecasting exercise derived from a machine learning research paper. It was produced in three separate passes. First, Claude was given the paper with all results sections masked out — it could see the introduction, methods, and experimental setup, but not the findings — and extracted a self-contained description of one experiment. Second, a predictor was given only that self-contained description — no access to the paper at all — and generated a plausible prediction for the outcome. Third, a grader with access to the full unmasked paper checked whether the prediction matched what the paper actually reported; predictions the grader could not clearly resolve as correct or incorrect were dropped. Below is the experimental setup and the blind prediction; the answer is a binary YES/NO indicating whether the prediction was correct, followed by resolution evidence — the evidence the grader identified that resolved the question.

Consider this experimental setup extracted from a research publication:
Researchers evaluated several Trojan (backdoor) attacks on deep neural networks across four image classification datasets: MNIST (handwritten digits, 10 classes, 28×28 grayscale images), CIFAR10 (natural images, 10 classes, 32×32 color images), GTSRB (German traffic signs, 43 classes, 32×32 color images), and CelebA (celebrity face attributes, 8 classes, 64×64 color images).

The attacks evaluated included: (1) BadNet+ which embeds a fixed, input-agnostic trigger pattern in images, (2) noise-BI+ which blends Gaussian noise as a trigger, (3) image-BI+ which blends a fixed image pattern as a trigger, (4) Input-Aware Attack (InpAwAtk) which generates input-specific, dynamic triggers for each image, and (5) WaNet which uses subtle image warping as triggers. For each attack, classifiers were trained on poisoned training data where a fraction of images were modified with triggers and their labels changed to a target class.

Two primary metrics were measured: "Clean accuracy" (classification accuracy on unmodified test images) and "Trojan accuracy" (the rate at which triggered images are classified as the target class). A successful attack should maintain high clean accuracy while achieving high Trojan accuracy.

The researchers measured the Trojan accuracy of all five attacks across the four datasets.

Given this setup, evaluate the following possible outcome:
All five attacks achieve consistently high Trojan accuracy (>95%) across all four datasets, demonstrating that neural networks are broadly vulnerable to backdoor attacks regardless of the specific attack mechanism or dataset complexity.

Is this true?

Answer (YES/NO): YES